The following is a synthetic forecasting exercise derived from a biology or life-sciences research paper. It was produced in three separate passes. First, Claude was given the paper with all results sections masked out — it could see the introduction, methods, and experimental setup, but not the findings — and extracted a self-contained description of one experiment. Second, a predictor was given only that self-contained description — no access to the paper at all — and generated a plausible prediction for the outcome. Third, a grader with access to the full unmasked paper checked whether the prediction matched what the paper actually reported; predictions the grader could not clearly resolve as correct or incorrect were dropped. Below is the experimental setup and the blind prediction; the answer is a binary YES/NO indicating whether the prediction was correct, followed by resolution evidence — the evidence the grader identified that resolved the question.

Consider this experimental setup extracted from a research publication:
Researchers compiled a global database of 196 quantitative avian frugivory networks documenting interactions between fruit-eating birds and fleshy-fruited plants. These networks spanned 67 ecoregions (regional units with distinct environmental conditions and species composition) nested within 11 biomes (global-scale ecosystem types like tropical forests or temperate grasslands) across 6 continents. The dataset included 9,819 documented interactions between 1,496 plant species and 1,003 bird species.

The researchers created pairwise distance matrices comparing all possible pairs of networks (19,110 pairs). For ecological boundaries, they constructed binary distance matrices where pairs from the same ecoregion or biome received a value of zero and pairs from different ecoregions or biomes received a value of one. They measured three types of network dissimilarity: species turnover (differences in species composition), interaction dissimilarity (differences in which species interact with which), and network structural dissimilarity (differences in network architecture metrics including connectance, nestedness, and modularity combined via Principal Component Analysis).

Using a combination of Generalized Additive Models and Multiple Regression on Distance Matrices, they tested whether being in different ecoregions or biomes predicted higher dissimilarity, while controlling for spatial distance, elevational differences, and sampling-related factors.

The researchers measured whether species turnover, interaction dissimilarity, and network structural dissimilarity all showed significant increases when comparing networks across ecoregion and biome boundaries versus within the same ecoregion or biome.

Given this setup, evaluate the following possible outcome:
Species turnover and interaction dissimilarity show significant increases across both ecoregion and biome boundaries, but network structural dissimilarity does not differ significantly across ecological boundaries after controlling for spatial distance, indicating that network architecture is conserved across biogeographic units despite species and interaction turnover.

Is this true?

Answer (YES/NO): YES